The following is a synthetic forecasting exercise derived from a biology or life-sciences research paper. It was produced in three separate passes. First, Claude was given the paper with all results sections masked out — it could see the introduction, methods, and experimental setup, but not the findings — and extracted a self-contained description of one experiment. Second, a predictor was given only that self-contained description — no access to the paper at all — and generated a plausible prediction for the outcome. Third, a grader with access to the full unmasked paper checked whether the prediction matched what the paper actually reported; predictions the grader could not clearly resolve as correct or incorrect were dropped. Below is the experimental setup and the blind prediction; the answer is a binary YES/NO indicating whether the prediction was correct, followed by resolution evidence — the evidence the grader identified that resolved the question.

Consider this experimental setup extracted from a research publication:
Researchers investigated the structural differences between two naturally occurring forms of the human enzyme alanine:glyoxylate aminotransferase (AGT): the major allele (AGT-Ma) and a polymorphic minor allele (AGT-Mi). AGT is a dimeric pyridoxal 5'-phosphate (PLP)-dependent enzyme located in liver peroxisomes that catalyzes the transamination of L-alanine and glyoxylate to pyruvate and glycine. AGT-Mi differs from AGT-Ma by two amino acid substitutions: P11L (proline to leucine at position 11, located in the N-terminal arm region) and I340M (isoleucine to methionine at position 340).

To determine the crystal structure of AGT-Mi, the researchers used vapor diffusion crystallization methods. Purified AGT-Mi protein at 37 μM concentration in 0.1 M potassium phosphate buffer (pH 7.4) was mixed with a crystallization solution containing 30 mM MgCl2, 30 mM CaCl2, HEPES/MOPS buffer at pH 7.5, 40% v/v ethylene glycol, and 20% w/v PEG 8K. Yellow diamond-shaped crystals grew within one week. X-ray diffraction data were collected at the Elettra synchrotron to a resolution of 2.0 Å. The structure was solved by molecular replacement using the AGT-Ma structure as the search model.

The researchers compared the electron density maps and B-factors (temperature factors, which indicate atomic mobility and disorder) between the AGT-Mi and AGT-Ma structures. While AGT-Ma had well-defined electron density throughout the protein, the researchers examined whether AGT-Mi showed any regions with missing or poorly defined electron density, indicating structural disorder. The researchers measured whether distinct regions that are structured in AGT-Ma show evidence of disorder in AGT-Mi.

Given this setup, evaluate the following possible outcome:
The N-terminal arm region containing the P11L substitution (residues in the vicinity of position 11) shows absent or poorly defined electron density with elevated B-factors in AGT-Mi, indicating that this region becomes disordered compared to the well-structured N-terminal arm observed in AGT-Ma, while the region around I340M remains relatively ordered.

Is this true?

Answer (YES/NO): YES